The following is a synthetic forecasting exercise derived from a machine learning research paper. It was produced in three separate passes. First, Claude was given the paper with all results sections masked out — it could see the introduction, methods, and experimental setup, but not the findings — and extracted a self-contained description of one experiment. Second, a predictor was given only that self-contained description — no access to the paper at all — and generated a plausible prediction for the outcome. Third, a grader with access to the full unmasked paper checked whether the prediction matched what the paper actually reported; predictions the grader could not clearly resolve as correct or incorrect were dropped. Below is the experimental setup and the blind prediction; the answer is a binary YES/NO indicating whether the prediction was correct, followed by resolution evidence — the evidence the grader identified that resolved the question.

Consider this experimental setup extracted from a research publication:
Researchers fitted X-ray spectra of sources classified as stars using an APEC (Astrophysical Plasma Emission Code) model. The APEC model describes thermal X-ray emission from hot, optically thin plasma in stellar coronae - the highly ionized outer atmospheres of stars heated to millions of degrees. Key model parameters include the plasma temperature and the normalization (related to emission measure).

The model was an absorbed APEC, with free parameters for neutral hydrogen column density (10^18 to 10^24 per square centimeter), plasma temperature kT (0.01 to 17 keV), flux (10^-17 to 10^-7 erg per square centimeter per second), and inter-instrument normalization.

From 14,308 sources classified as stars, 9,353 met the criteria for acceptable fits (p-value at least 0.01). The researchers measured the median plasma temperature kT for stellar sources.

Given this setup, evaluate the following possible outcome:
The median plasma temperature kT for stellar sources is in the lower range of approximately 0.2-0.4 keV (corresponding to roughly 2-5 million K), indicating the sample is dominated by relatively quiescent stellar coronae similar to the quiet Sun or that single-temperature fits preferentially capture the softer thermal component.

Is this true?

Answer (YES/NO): NO